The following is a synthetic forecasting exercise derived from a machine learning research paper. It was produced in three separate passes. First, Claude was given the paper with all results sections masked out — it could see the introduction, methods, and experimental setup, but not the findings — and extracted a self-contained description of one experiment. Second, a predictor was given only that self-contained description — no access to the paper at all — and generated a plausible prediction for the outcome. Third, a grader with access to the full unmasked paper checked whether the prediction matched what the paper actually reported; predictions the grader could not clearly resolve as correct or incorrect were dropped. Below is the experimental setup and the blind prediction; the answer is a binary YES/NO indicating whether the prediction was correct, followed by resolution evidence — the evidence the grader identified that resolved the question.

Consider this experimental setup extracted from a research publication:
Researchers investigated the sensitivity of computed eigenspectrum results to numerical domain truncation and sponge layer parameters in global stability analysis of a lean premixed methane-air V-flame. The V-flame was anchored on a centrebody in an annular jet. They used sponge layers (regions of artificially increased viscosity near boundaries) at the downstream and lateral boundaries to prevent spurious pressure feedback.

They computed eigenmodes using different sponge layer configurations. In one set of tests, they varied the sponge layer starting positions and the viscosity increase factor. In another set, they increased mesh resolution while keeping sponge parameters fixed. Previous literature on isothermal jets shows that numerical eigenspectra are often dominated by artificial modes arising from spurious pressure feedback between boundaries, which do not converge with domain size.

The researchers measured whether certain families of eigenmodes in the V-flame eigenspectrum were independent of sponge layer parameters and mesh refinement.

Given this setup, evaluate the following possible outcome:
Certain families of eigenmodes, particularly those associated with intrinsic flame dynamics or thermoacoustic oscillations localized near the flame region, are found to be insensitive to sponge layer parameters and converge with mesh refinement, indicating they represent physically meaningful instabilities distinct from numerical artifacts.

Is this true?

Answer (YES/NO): YES